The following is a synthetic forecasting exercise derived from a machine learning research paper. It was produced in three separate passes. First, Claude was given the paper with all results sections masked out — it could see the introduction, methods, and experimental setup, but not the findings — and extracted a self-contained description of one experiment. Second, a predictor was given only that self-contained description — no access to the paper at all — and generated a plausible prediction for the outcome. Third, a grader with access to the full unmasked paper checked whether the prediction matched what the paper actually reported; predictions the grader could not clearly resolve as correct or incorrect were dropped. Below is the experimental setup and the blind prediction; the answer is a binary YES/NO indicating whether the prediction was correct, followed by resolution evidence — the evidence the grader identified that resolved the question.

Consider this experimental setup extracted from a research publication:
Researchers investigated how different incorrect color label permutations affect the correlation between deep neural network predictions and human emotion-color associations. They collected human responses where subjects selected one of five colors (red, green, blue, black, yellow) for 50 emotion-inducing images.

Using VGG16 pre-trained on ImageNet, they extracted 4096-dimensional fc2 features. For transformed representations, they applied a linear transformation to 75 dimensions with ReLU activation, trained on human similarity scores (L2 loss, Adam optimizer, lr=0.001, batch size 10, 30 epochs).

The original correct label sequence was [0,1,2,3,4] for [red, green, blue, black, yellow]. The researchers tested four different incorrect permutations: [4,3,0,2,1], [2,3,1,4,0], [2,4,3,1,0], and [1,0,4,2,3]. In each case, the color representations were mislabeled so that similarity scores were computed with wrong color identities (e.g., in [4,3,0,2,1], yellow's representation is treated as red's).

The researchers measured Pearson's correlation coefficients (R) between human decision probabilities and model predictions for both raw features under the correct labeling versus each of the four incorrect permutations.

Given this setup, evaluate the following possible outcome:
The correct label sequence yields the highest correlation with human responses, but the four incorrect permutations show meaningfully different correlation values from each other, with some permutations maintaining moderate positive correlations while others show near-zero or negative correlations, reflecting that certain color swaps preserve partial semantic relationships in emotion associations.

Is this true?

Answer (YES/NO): NO